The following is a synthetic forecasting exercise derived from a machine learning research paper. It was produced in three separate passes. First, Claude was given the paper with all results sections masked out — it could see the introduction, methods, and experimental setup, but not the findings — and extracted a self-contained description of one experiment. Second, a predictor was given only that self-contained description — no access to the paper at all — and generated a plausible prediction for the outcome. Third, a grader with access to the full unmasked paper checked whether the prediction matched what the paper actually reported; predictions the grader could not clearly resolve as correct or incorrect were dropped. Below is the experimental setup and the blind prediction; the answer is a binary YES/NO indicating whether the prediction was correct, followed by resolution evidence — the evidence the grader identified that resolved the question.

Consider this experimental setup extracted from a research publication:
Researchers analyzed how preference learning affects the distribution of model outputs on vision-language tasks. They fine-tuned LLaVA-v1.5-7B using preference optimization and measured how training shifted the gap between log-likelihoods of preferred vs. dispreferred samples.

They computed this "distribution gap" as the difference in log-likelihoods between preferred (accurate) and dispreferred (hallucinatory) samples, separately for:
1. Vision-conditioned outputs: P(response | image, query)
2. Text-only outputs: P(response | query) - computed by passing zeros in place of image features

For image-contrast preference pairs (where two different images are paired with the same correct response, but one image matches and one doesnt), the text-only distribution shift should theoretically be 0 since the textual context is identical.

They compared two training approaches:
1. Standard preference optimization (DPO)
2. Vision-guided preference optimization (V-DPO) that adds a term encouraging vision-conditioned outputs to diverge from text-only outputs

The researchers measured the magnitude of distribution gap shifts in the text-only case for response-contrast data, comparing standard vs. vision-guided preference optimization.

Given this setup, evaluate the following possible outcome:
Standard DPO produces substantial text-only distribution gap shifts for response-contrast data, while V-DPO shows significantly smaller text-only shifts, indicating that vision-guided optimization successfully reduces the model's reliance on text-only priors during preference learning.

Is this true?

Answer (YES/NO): YES